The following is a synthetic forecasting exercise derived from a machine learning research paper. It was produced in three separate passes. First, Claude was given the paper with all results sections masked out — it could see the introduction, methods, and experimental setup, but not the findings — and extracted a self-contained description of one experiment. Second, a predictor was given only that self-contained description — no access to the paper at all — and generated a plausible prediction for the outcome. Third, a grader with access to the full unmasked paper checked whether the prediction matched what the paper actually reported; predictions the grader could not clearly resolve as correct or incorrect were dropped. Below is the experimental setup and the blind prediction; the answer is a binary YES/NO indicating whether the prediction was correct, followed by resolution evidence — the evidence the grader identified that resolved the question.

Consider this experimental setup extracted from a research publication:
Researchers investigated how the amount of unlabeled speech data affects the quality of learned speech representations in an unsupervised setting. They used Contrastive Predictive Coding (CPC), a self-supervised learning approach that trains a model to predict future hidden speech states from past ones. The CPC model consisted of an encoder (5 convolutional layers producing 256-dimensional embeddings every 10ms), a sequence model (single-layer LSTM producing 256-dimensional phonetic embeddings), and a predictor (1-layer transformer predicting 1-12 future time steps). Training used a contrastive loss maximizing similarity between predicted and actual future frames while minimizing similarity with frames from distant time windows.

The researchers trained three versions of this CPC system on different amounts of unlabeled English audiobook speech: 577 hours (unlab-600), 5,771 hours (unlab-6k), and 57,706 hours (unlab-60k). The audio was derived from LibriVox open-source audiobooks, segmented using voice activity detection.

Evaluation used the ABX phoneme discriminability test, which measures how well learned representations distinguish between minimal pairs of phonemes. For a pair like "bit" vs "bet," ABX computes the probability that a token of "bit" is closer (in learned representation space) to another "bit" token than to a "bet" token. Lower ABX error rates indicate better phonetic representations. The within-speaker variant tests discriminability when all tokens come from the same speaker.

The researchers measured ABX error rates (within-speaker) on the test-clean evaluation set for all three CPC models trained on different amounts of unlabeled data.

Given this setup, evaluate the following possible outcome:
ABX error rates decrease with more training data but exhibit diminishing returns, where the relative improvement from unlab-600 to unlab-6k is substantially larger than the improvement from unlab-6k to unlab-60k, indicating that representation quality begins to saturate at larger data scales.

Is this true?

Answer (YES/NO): YES